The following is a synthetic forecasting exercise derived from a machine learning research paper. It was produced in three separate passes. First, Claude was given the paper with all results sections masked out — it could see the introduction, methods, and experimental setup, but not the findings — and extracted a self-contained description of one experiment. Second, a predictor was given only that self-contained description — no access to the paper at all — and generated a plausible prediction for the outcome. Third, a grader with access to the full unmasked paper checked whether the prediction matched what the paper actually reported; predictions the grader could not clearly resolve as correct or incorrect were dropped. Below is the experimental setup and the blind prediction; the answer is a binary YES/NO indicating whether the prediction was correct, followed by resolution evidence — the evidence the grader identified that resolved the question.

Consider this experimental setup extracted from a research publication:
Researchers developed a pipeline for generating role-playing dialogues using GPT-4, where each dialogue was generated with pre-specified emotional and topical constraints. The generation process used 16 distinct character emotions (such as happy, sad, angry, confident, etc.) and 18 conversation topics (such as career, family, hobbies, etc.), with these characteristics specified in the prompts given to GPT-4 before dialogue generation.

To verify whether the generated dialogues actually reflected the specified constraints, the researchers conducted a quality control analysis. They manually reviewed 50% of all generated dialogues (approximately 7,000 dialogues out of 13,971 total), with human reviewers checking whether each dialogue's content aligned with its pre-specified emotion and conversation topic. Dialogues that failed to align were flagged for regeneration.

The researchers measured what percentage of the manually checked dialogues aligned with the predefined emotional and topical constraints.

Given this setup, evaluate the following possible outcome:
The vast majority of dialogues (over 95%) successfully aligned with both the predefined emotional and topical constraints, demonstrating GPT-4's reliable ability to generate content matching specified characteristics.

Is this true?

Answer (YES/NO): NO